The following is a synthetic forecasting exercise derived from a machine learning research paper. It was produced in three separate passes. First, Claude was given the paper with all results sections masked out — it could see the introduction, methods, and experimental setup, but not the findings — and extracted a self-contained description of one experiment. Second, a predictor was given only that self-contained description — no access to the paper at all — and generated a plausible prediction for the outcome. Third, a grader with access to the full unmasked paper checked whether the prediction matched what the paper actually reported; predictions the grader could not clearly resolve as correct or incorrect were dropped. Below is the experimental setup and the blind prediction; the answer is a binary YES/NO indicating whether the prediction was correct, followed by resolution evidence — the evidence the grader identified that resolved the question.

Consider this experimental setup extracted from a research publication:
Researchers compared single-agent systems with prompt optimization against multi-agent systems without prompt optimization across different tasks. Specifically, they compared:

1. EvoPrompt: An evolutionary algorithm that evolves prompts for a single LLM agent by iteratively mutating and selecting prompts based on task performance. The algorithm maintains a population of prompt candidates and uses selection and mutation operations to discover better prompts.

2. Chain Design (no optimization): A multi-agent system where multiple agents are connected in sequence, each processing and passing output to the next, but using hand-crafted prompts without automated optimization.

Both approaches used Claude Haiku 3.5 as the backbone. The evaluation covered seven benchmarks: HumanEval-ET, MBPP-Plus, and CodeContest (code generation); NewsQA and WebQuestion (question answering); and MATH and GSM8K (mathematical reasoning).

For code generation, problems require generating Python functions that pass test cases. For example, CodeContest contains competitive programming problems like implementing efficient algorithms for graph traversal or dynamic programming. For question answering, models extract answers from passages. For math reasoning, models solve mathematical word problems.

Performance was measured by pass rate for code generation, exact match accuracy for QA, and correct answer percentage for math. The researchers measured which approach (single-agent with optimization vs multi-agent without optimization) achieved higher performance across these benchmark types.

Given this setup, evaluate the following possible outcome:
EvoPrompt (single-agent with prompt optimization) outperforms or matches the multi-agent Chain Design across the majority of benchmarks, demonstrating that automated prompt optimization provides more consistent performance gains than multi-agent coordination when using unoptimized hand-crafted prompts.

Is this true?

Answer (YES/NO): NO